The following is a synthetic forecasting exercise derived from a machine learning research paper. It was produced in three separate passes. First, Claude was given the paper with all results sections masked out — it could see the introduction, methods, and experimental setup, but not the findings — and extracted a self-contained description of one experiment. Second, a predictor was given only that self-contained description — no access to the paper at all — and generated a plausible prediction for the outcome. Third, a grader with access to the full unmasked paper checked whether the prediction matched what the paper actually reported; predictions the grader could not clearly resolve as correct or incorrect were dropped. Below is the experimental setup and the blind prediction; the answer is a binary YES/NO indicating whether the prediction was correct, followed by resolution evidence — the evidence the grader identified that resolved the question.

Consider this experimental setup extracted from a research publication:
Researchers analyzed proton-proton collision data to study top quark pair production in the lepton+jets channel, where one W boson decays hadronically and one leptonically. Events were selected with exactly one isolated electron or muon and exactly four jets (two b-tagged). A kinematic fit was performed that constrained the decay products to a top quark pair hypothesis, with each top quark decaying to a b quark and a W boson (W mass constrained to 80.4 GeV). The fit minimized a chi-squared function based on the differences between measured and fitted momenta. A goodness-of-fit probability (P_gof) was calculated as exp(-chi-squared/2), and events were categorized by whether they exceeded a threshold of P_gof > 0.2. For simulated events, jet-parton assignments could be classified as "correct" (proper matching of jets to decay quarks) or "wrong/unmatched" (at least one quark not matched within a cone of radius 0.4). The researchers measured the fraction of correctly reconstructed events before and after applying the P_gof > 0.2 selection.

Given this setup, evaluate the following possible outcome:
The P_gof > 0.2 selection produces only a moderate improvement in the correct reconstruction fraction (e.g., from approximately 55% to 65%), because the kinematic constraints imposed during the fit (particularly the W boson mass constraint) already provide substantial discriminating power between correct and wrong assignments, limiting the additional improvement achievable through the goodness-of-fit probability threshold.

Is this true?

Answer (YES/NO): NO